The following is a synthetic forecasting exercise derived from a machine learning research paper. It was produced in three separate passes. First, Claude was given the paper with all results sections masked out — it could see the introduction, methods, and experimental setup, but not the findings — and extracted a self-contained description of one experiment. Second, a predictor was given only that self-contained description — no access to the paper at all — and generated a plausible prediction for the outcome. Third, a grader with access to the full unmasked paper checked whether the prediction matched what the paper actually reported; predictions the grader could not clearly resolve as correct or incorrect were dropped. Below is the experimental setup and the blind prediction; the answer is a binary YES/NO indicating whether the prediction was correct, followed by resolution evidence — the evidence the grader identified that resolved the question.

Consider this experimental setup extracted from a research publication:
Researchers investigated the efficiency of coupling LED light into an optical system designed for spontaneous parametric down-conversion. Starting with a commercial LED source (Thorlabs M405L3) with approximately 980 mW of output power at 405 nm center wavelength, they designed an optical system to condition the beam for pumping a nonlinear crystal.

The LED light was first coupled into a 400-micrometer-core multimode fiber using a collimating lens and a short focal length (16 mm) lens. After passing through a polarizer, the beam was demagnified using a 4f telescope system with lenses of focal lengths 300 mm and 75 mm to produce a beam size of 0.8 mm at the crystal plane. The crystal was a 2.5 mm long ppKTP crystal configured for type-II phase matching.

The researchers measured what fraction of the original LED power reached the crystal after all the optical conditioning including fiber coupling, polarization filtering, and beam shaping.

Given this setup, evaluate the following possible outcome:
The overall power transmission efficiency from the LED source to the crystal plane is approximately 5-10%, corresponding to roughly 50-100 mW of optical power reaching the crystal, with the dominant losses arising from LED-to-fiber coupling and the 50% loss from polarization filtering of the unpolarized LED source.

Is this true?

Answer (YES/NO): NO